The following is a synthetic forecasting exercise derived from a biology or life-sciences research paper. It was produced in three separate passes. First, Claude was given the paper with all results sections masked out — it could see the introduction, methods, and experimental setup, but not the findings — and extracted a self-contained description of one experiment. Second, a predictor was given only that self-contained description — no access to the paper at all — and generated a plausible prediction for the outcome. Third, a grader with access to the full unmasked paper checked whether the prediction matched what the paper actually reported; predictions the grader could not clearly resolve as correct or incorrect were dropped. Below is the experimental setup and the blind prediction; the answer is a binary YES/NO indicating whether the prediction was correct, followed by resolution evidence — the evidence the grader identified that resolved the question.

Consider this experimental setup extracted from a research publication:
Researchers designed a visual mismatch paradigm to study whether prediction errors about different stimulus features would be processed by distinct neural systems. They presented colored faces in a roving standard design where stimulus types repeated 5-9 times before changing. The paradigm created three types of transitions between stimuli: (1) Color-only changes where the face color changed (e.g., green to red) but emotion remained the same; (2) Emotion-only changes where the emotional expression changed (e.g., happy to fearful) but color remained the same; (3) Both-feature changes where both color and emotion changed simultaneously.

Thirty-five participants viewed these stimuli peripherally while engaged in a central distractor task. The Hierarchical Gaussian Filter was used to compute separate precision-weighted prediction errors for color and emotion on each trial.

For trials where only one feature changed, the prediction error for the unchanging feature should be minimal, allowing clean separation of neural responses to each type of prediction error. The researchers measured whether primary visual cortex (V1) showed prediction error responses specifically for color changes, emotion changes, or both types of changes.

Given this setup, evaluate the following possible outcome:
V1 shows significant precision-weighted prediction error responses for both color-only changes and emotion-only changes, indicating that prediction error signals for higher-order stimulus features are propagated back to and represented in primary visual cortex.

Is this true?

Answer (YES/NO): NO